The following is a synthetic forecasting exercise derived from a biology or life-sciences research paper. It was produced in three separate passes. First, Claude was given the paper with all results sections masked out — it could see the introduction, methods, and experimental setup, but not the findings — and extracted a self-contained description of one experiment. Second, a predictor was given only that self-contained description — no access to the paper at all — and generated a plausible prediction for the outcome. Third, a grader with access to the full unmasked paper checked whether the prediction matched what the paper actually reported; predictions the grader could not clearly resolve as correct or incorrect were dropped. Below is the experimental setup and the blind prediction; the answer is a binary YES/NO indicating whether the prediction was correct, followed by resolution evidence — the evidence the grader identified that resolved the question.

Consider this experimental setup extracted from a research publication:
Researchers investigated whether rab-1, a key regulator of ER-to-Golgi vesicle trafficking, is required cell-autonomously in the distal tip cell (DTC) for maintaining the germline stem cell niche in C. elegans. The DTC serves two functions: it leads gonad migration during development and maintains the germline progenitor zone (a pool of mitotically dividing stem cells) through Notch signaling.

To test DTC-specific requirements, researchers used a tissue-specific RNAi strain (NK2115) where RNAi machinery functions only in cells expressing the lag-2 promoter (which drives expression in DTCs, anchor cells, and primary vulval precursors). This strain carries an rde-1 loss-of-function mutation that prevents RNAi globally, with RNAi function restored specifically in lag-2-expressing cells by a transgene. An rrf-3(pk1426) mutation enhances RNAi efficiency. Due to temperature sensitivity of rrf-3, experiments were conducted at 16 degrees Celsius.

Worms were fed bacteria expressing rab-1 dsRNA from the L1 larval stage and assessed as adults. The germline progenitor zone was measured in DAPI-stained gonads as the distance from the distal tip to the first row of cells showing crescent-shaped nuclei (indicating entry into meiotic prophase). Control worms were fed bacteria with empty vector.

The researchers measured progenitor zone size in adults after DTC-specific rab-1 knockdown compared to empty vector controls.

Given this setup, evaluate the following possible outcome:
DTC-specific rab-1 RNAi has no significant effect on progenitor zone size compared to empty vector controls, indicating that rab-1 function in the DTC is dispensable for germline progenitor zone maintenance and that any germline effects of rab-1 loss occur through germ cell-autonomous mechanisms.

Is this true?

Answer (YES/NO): NO